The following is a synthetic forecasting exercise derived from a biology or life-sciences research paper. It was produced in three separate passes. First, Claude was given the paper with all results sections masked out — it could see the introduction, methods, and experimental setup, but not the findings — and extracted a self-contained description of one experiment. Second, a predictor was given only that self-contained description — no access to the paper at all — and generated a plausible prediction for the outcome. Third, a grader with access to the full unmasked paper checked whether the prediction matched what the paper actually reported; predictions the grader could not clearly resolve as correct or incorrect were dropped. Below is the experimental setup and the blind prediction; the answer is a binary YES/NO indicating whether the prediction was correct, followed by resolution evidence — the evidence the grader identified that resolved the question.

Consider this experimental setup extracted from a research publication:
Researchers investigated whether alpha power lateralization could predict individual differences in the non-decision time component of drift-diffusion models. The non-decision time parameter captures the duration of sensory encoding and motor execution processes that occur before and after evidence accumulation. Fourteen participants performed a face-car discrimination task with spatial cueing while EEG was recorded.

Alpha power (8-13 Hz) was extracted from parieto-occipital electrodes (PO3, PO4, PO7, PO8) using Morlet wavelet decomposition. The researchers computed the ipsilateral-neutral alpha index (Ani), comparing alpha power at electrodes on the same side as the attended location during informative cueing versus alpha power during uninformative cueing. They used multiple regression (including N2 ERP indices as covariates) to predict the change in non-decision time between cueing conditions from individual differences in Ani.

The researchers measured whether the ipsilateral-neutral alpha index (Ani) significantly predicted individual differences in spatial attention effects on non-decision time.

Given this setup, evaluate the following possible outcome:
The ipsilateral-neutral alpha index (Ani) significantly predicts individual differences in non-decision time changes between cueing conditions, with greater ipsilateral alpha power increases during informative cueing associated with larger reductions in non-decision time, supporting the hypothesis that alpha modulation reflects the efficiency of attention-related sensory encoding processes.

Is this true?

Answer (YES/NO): NO